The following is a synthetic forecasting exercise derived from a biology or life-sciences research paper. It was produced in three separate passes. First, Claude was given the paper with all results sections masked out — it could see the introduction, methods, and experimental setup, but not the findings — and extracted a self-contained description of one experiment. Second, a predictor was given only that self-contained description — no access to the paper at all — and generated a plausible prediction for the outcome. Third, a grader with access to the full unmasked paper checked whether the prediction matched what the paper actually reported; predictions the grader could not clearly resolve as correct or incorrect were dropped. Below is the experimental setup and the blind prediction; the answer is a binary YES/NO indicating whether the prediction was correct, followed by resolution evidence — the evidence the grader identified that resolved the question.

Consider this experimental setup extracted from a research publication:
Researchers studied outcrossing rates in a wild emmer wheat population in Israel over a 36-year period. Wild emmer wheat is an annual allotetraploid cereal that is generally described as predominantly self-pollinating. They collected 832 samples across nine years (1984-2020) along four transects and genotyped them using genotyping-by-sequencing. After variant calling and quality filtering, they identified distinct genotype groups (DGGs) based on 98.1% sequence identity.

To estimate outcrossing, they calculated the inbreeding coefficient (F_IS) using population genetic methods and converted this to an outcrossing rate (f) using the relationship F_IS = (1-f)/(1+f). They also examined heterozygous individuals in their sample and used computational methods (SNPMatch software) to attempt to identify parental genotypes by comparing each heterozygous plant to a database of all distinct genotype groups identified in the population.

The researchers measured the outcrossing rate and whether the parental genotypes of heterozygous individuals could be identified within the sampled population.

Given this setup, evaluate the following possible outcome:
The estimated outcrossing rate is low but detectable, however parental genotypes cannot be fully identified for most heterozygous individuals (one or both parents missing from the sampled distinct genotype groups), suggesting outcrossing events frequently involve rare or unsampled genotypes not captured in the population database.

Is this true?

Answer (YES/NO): NO